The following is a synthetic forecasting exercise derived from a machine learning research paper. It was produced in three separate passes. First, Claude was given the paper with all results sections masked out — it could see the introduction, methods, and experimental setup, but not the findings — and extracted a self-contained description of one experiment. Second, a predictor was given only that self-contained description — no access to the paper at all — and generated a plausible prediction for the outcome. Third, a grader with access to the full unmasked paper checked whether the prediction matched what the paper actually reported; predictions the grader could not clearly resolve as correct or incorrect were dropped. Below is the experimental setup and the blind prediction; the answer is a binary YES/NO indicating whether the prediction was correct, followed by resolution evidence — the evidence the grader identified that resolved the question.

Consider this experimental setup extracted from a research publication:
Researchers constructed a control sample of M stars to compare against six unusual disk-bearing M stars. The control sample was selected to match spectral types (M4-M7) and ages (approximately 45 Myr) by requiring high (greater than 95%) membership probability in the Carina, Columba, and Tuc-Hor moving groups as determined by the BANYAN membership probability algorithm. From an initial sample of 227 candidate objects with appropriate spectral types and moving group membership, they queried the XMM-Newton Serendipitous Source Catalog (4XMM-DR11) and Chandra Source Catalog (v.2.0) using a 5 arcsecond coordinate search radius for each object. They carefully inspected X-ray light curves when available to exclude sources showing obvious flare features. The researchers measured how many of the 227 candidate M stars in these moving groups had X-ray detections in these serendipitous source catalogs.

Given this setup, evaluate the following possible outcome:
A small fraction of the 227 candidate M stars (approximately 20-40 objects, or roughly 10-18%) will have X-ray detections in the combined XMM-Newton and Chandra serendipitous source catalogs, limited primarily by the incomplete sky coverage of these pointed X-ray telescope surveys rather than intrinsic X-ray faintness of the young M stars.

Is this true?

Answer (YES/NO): NO